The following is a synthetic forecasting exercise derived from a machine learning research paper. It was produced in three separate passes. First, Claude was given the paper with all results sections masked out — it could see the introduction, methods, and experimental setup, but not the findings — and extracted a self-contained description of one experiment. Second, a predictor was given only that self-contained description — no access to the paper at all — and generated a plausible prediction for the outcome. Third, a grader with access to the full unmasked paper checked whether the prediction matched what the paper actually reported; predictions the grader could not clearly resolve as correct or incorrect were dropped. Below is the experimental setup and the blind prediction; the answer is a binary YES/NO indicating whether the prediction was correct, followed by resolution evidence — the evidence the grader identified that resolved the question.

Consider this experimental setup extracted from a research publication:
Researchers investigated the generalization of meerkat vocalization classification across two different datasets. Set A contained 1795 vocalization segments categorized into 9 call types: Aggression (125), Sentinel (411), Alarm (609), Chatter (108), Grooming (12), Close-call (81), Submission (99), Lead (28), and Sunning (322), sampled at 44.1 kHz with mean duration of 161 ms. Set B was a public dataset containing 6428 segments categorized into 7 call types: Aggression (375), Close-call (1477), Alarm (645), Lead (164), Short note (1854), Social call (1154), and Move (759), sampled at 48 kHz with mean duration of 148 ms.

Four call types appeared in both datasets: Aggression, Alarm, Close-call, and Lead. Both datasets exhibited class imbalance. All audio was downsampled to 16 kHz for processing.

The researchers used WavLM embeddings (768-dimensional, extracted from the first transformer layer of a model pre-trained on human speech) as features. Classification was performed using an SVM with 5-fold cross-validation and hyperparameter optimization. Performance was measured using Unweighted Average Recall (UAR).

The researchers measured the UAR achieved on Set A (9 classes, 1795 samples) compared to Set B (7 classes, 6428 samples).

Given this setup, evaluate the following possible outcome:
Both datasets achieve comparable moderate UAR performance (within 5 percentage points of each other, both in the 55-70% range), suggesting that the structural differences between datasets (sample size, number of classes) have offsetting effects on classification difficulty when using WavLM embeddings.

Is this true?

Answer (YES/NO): NO